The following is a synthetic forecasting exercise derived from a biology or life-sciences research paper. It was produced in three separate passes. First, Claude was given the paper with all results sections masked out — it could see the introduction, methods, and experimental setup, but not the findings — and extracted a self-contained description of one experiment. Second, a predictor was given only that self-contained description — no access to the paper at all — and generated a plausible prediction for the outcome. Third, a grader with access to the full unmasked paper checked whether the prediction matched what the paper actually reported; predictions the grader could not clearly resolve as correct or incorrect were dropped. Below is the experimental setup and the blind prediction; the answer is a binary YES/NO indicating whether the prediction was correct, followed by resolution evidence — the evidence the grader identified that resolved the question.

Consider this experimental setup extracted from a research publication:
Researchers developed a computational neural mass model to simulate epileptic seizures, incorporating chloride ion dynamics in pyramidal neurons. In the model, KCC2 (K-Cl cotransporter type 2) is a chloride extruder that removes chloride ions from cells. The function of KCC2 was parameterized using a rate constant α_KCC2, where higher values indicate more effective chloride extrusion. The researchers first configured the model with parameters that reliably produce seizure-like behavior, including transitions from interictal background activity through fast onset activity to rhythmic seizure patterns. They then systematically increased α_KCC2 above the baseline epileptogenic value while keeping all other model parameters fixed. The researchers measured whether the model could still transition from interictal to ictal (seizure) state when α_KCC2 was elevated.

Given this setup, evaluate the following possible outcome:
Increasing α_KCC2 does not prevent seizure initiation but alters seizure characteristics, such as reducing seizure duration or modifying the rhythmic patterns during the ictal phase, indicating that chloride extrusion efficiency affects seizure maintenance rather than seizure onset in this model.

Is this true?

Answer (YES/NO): NO